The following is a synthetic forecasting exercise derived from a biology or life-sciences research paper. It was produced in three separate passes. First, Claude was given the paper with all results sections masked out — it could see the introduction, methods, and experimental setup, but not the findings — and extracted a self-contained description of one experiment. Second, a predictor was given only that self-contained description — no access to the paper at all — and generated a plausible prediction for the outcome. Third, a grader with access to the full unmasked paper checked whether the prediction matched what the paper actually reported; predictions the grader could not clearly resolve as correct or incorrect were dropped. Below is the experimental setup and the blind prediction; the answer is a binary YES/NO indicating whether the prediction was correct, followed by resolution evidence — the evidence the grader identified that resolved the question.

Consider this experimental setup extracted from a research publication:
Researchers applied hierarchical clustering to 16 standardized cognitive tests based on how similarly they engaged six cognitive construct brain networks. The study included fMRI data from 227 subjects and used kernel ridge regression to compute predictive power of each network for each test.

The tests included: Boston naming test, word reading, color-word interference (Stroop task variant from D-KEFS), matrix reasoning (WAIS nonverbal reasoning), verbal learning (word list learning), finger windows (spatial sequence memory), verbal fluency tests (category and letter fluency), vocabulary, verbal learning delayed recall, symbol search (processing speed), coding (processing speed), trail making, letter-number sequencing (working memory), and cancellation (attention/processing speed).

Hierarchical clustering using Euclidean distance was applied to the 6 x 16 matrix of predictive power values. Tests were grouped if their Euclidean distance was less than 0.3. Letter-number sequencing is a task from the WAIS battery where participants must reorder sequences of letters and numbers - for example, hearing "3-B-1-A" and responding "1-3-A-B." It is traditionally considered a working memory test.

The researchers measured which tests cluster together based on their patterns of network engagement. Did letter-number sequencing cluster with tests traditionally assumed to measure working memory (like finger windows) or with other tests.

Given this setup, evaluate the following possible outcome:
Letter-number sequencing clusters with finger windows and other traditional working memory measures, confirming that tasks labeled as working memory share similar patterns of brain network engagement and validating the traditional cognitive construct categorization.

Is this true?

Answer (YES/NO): NO